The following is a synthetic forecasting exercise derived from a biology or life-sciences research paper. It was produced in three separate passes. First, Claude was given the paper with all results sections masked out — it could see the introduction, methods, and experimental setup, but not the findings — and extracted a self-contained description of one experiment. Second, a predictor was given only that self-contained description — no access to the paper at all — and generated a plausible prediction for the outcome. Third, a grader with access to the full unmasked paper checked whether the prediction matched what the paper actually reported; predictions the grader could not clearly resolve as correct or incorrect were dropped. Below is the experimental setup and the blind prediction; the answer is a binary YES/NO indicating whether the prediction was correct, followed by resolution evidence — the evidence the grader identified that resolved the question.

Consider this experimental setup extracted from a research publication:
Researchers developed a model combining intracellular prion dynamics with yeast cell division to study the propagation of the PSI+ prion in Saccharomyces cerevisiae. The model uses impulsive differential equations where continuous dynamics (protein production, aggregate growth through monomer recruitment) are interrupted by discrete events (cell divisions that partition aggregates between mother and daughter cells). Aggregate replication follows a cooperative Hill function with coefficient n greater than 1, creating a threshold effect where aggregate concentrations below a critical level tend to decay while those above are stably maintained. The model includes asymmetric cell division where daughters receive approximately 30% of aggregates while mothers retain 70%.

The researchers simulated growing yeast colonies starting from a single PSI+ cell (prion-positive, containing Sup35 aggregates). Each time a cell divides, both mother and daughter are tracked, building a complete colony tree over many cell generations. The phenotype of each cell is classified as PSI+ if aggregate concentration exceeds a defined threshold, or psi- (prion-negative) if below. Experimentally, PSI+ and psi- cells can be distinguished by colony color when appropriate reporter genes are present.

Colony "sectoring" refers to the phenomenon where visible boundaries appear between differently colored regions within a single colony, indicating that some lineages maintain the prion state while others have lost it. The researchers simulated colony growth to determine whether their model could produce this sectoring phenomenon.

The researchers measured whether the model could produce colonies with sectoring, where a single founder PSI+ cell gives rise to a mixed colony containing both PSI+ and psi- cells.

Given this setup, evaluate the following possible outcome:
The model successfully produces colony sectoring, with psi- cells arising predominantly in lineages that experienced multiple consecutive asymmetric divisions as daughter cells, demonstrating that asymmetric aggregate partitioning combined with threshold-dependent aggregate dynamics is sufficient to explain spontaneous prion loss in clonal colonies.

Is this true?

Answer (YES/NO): YES